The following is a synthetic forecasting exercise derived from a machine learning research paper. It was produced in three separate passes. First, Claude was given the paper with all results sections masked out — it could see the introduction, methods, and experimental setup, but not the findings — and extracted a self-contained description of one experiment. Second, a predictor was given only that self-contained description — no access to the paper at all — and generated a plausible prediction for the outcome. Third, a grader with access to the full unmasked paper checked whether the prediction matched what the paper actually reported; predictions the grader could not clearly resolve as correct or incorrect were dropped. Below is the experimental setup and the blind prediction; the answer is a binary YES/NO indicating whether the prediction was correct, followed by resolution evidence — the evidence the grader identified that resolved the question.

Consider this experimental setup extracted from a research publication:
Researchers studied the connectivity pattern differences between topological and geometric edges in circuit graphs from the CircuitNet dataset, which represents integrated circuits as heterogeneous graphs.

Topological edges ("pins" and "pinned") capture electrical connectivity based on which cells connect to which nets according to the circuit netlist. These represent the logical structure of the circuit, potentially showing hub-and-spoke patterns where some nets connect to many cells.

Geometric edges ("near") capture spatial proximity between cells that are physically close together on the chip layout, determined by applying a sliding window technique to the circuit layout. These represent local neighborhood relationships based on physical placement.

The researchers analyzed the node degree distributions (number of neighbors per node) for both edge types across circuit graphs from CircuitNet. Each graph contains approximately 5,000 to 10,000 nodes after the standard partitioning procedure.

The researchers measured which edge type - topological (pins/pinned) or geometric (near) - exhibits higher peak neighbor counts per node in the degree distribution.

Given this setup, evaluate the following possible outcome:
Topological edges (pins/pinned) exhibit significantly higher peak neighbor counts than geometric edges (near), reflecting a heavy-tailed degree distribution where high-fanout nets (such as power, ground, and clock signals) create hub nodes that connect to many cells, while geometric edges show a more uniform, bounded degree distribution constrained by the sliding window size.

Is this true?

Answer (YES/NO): NO